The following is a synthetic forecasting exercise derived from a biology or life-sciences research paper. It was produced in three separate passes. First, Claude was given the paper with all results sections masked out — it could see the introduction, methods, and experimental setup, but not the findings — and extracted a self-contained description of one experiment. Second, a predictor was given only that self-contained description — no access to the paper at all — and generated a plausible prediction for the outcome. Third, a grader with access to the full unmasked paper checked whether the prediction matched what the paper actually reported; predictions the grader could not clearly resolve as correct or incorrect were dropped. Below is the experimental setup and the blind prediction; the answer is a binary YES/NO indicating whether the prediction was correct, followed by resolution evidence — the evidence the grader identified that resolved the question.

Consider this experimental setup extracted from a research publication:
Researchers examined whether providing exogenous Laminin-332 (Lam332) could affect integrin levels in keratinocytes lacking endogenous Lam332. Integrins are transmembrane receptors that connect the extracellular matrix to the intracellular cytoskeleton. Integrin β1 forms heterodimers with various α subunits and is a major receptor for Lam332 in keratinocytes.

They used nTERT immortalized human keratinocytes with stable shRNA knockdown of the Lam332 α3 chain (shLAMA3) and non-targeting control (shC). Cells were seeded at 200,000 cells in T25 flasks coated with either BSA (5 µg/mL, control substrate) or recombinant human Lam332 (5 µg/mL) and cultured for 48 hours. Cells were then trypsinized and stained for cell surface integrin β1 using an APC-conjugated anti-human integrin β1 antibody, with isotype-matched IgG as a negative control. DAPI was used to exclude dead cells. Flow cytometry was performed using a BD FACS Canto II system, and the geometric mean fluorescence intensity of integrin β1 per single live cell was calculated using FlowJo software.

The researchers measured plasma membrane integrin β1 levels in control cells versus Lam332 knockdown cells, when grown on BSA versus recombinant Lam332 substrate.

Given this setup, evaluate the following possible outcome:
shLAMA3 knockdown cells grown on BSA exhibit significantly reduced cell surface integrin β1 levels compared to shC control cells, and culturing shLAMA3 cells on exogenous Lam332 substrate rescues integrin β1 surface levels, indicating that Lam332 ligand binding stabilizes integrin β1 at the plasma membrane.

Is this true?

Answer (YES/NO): NO